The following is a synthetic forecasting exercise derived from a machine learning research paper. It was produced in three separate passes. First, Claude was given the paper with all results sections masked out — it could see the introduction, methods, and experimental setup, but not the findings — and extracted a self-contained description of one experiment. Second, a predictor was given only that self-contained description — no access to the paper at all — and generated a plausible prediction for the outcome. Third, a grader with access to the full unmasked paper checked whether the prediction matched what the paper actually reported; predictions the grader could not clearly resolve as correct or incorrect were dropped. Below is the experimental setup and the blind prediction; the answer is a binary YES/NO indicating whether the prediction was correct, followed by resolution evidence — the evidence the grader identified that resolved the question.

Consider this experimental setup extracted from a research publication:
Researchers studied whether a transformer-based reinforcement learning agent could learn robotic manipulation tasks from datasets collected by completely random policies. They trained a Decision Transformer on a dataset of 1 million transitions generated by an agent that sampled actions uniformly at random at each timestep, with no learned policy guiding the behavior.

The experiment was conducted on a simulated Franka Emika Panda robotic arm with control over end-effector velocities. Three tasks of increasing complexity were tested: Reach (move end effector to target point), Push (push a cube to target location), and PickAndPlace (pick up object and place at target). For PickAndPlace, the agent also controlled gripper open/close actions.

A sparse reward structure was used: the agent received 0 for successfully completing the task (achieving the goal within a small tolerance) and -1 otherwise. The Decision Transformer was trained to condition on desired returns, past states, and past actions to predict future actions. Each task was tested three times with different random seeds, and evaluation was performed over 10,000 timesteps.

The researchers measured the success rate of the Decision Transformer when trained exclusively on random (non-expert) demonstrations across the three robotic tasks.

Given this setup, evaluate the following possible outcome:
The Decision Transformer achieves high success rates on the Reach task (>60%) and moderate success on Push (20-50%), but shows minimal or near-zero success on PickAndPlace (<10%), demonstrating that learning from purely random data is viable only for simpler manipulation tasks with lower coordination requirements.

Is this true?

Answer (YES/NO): NO